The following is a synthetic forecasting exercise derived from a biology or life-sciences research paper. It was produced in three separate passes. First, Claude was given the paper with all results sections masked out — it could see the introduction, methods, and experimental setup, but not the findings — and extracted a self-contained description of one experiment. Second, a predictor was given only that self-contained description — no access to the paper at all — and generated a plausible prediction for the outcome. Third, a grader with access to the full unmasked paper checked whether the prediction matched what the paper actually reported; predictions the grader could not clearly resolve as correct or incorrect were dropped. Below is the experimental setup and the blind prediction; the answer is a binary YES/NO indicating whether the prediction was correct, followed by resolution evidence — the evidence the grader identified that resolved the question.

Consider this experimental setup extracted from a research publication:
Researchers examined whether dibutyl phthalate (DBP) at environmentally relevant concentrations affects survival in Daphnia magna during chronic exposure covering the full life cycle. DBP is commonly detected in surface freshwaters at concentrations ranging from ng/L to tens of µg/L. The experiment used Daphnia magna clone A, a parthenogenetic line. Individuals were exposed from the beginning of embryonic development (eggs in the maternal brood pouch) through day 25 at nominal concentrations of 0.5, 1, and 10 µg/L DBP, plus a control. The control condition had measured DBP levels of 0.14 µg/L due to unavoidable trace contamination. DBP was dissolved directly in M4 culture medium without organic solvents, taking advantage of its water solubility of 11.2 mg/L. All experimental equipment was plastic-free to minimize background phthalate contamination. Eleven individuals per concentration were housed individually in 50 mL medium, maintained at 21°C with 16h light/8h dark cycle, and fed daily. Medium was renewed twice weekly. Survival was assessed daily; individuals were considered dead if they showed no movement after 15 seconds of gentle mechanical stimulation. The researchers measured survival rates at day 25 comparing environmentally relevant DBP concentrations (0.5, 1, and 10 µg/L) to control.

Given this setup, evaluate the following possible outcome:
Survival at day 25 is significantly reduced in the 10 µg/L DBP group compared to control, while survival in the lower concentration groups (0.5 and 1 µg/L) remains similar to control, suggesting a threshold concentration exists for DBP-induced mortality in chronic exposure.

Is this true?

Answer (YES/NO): NO